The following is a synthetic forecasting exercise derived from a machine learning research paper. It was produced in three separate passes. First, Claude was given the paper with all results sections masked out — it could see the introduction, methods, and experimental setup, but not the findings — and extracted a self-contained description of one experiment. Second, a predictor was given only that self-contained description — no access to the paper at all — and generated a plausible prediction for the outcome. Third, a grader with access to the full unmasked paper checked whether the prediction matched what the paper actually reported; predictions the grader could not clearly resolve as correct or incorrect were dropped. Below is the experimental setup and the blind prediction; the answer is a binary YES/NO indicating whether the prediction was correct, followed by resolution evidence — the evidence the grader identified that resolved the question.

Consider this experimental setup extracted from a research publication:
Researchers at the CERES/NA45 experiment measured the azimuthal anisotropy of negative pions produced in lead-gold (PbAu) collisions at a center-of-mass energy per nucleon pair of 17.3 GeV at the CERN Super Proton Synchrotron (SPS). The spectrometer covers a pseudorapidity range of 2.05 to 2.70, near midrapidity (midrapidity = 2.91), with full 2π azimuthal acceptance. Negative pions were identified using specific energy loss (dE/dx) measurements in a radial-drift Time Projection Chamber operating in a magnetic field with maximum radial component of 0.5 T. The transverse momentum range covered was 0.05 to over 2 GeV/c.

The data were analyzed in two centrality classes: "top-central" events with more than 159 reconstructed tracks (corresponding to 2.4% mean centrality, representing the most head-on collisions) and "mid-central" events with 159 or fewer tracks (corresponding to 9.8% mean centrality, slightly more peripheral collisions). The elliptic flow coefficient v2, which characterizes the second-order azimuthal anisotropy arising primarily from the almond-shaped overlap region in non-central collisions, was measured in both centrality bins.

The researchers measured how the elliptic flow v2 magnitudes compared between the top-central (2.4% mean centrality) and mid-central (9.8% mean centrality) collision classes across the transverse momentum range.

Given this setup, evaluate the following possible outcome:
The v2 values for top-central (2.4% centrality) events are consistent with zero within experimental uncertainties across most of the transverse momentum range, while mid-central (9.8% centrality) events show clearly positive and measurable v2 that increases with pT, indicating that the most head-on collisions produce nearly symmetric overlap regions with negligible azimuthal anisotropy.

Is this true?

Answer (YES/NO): NO